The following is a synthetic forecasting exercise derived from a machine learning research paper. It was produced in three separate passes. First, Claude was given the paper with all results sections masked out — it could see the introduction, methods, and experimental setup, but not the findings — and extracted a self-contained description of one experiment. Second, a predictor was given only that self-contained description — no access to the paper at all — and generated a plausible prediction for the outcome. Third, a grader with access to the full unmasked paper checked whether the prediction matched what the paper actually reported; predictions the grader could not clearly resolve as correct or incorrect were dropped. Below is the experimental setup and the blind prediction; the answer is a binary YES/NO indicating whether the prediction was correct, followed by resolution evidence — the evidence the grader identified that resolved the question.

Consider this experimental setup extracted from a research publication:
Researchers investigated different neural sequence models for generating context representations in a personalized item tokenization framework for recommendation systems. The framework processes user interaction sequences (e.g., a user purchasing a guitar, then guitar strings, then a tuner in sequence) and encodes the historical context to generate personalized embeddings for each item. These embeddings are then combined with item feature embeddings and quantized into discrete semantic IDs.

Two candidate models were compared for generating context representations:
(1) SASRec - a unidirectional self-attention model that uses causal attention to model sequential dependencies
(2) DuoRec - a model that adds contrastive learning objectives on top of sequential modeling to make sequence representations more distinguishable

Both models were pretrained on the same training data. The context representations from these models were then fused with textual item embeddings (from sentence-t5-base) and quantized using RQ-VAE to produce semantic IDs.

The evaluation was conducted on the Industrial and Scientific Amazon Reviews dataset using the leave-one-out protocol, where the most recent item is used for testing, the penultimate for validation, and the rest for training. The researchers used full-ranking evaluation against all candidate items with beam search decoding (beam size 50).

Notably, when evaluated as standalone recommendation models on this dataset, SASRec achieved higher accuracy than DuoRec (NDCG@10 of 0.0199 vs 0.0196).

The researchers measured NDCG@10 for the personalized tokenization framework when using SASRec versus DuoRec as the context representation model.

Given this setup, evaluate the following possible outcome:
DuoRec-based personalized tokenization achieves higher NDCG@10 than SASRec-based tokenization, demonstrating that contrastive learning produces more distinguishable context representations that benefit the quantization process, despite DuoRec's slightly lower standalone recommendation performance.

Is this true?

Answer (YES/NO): YES